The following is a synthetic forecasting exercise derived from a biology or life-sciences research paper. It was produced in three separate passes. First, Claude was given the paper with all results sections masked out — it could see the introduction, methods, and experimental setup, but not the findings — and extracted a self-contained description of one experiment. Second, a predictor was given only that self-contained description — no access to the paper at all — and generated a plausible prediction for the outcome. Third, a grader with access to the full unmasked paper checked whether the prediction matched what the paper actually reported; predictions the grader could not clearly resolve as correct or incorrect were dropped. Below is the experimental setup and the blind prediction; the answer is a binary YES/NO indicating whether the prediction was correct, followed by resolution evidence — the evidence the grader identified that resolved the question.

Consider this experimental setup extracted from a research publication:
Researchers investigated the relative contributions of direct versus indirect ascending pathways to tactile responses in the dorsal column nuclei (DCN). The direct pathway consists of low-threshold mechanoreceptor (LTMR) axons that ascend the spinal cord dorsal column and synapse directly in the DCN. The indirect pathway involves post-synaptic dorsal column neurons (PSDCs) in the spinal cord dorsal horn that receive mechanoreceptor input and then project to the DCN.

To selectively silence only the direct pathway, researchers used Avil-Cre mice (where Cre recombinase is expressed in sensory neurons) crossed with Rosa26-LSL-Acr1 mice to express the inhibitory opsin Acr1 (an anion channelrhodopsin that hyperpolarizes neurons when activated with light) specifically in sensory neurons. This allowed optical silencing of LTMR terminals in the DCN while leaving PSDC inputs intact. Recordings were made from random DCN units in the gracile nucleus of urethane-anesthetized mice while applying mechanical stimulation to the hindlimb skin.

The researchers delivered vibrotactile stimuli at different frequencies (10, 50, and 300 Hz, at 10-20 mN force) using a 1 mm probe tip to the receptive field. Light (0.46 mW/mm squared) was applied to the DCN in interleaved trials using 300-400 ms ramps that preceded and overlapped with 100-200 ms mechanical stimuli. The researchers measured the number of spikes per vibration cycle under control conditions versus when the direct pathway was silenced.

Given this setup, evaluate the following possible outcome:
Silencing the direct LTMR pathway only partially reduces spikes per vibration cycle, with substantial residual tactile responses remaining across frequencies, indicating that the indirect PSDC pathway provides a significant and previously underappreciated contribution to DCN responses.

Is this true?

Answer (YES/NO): NO